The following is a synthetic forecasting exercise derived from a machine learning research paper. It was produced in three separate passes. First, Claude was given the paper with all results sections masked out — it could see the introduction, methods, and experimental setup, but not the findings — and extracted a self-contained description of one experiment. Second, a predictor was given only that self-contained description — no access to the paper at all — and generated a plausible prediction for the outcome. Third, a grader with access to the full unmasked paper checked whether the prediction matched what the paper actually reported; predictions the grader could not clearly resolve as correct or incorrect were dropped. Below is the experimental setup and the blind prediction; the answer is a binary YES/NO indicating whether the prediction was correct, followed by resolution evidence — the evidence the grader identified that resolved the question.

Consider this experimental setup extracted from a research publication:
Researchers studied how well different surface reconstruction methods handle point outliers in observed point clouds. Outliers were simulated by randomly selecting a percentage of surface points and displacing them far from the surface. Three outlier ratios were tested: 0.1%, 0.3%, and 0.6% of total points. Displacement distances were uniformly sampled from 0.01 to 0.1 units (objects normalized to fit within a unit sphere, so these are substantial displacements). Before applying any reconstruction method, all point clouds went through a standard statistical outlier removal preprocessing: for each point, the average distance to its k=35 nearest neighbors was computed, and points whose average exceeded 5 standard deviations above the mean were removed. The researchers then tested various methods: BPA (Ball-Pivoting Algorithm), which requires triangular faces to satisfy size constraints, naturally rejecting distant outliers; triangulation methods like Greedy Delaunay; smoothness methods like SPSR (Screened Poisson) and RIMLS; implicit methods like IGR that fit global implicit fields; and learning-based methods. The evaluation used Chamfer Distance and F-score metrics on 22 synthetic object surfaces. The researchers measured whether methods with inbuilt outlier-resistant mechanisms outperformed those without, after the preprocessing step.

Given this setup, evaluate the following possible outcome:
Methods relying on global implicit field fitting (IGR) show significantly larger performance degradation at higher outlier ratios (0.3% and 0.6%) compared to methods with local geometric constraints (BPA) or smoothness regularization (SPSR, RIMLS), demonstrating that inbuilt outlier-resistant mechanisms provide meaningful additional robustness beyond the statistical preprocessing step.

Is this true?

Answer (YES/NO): NO